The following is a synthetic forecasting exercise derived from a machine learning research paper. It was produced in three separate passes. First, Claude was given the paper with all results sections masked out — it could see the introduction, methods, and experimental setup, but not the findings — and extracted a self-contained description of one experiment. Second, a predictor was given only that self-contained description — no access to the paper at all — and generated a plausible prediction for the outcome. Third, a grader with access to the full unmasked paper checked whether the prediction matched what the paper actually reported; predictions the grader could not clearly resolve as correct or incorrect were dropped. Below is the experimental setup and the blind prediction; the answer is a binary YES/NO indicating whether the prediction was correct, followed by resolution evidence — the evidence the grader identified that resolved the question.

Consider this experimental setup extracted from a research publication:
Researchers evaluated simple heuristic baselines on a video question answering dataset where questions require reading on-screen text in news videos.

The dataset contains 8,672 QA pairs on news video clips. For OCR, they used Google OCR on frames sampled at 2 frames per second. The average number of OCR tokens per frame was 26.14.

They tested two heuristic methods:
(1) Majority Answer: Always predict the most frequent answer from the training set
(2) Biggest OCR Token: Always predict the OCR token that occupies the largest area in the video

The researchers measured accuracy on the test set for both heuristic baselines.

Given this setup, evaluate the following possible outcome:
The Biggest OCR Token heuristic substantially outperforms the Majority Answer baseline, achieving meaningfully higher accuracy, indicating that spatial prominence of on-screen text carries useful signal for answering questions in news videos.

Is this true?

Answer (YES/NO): NO